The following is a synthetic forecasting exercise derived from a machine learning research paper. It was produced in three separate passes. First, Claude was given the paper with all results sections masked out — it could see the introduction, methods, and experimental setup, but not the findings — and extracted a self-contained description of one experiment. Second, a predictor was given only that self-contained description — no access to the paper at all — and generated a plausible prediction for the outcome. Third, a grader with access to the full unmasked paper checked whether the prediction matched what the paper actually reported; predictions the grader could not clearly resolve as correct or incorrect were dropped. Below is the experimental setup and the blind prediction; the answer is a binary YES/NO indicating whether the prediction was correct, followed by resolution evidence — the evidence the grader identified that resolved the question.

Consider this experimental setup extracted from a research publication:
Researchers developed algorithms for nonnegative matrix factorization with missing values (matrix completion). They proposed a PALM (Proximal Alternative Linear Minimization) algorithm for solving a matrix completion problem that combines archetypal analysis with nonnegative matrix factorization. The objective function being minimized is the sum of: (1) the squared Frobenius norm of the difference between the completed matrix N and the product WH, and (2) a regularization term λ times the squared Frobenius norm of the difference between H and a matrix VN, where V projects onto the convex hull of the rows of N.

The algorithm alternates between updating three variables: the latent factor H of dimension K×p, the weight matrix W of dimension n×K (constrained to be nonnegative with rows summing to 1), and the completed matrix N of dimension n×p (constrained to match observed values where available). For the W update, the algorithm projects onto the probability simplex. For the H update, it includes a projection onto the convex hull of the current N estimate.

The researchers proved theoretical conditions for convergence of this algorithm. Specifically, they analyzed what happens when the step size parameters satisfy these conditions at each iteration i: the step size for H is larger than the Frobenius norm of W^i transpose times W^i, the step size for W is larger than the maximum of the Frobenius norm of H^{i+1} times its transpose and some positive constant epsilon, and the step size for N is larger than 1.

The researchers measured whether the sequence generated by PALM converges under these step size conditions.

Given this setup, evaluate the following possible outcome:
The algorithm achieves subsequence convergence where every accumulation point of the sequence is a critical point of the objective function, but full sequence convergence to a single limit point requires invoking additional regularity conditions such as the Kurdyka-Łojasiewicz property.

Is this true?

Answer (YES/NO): NO